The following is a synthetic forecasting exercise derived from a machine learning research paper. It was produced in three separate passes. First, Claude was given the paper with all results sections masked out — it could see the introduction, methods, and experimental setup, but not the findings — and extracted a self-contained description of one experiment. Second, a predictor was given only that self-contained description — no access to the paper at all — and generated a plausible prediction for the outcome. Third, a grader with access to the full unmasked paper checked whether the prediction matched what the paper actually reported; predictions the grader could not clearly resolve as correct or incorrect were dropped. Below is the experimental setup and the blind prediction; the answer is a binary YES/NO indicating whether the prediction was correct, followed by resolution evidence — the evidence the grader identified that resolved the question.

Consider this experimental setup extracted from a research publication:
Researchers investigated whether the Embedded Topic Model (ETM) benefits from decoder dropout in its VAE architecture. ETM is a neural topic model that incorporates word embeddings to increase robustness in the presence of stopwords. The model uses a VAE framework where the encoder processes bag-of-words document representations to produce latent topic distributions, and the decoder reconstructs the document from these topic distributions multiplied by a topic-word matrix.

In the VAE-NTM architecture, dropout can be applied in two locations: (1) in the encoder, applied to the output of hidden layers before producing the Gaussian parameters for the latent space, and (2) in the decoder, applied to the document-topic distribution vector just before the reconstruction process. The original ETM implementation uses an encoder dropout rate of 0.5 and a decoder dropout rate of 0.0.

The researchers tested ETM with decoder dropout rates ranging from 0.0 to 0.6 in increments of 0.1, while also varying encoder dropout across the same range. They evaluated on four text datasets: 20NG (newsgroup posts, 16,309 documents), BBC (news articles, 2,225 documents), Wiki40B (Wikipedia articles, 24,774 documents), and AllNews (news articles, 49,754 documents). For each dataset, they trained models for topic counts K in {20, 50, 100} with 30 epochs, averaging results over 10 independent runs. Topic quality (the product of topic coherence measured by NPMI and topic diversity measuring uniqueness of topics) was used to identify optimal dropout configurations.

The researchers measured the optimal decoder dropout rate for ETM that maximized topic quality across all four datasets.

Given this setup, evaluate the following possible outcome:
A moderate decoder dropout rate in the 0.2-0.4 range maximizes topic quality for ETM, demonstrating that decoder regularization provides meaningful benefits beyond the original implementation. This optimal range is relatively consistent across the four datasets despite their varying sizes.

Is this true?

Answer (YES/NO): NO